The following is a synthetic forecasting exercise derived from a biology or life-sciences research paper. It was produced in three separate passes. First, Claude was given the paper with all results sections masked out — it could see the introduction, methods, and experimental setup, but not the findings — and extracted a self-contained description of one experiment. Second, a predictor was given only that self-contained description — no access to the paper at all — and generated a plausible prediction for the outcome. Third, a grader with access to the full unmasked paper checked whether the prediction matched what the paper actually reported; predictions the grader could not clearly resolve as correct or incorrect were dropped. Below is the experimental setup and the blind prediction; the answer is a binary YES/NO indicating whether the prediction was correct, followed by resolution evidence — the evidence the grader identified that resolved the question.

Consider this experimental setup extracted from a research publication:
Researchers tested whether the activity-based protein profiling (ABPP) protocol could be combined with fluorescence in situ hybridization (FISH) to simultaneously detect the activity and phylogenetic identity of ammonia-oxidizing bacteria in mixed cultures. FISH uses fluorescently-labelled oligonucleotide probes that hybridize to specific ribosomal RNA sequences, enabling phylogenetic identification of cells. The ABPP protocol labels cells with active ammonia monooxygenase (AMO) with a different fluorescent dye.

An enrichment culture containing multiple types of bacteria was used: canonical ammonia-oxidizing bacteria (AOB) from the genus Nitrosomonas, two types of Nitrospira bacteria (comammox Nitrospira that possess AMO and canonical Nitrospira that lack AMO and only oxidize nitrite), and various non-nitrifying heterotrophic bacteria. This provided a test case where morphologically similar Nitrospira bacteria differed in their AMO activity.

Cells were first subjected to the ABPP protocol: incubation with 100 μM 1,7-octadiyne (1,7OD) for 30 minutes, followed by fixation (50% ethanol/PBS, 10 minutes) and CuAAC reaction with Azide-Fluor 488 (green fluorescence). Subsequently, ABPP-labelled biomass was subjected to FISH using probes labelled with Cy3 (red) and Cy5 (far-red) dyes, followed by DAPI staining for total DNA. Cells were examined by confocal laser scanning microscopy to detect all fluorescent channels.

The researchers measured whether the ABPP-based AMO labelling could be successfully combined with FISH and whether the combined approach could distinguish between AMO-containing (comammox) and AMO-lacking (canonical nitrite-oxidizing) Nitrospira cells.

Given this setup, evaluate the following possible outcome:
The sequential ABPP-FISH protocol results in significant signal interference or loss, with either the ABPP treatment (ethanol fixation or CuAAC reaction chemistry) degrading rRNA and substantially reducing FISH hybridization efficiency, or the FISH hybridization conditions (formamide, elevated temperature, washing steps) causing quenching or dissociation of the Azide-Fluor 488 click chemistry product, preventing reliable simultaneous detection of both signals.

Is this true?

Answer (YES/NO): NO